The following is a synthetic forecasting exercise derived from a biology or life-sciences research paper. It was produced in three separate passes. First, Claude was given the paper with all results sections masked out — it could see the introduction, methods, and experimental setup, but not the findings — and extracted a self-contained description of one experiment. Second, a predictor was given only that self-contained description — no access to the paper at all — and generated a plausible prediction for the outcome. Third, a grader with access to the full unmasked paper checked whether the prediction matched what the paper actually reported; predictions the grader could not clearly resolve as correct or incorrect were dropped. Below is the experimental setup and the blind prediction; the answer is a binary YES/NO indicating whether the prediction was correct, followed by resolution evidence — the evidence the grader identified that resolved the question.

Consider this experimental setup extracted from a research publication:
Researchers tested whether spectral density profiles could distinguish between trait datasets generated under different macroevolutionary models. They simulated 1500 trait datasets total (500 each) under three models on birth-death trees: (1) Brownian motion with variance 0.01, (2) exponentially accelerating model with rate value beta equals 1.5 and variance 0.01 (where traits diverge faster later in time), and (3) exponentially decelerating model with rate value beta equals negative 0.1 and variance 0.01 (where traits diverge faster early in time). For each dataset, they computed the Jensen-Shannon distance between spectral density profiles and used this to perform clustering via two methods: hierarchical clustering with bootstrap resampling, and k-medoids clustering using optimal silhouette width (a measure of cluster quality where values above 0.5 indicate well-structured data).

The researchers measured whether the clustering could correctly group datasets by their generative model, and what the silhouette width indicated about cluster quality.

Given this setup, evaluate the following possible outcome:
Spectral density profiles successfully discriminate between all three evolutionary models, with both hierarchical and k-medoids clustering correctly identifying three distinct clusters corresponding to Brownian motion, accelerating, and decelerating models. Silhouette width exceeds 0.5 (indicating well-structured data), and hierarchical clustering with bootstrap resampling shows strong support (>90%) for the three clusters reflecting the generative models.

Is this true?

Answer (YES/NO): YES